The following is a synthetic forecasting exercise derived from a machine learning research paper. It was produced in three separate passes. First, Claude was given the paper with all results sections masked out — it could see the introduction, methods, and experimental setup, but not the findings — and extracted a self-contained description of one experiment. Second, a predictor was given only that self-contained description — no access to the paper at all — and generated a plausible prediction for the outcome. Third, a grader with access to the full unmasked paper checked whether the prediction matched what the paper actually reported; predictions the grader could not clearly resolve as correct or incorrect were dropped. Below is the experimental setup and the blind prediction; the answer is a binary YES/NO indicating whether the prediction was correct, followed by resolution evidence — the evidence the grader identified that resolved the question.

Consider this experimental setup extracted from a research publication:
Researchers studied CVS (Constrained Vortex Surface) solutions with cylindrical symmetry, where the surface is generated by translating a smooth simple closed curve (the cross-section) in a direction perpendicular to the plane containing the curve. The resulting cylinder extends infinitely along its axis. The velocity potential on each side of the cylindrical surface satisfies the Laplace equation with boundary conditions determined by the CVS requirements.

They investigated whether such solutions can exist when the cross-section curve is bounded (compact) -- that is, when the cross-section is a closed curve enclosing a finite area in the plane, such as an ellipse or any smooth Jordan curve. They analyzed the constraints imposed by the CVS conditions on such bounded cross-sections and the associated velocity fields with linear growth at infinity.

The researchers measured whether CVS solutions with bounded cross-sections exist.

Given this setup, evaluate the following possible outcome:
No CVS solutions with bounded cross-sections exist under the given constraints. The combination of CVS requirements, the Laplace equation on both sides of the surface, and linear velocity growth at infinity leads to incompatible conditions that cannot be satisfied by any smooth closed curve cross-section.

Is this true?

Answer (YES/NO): YES